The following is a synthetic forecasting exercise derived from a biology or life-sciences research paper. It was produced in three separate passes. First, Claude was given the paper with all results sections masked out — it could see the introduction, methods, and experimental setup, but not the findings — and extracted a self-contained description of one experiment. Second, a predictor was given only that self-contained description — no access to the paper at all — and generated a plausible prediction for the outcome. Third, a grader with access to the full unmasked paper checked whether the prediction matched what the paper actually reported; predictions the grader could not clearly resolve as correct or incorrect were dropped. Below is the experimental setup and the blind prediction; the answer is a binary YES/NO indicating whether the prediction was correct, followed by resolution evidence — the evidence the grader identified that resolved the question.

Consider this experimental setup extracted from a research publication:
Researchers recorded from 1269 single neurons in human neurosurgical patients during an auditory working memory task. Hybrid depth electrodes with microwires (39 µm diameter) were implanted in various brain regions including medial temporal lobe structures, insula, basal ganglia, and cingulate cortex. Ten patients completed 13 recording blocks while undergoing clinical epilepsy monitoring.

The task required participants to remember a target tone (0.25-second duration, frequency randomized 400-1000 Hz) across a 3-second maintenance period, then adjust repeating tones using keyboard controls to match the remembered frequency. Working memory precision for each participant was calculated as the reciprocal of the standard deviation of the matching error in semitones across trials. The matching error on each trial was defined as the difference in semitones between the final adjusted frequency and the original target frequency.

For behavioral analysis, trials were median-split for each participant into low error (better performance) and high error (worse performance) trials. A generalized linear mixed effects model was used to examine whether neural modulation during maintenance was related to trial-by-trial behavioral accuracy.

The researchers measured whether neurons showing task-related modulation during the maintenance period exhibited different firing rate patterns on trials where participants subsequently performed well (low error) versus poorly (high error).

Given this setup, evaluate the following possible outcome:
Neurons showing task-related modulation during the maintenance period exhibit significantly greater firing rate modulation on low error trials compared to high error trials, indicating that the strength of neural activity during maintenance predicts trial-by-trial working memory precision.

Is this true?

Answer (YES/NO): NO